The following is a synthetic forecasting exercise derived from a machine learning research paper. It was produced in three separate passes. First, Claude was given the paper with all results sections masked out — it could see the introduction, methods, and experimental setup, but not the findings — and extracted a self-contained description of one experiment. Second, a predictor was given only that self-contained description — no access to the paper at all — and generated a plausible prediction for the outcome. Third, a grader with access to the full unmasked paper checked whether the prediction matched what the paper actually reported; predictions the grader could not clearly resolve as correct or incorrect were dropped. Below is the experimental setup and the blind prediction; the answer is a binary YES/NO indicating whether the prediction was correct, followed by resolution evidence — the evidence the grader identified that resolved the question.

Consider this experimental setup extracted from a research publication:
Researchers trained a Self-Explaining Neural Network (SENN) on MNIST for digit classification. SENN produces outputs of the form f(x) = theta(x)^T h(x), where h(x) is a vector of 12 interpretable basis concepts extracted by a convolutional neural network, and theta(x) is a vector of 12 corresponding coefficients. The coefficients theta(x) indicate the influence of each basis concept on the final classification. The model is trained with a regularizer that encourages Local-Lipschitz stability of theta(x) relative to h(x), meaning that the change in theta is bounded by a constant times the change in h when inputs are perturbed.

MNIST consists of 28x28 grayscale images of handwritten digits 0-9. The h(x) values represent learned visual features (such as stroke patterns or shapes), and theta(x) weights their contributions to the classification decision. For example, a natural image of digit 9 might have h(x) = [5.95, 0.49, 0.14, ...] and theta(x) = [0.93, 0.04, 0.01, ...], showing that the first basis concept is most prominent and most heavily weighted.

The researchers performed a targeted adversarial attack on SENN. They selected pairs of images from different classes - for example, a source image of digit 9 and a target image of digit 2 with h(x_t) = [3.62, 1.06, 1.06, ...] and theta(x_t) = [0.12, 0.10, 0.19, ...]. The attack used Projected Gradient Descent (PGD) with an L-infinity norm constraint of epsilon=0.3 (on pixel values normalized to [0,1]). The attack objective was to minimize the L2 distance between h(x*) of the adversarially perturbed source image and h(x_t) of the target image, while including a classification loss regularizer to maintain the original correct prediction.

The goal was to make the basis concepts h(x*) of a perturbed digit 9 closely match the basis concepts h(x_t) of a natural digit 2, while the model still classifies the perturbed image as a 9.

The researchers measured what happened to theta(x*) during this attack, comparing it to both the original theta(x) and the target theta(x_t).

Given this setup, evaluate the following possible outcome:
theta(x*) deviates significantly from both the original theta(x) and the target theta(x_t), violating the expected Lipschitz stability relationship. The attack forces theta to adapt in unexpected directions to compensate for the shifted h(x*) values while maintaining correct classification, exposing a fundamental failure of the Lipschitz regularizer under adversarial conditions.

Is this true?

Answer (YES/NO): NO